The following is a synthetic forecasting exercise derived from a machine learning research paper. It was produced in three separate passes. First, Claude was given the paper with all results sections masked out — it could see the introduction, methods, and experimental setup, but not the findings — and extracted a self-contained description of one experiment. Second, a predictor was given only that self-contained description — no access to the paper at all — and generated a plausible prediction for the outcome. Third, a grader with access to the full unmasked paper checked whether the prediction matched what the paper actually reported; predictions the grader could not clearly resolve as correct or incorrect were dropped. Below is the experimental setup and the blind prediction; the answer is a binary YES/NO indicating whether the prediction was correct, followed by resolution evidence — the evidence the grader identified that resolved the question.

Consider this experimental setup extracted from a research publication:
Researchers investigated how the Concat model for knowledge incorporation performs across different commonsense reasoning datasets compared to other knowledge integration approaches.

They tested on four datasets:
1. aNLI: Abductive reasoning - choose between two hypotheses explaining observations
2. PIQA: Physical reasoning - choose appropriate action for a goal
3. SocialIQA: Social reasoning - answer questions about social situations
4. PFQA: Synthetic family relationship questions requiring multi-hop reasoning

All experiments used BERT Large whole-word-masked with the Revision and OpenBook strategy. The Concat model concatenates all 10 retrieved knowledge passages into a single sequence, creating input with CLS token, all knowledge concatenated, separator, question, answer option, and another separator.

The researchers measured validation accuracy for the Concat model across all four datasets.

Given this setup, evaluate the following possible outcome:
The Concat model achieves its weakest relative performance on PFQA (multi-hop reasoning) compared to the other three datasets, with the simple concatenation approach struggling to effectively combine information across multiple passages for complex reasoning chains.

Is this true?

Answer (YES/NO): NO